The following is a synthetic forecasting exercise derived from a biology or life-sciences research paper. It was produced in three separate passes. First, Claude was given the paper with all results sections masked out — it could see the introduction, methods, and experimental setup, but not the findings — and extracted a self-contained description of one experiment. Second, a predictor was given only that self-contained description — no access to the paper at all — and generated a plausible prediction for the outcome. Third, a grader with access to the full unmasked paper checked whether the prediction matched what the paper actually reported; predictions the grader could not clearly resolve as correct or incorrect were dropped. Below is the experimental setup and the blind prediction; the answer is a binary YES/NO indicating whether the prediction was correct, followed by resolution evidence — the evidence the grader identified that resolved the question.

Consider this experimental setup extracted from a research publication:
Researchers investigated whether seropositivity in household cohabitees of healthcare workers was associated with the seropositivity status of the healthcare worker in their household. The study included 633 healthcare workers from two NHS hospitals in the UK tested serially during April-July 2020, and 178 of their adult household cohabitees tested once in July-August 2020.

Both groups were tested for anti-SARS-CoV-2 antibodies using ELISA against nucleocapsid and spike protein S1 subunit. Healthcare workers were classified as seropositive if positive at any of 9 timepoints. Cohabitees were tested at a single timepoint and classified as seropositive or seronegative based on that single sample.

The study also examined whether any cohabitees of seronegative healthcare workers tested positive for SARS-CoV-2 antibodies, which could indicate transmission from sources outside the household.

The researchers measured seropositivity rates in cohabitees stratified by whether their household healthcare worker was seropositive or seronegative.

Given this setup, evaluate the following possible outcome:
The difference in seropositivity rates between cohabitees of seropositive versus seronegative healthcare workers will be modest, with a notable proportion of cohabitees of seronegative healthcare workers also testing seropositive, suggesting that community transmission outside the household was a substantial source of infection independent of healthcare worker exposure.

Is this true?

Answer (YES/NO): NO